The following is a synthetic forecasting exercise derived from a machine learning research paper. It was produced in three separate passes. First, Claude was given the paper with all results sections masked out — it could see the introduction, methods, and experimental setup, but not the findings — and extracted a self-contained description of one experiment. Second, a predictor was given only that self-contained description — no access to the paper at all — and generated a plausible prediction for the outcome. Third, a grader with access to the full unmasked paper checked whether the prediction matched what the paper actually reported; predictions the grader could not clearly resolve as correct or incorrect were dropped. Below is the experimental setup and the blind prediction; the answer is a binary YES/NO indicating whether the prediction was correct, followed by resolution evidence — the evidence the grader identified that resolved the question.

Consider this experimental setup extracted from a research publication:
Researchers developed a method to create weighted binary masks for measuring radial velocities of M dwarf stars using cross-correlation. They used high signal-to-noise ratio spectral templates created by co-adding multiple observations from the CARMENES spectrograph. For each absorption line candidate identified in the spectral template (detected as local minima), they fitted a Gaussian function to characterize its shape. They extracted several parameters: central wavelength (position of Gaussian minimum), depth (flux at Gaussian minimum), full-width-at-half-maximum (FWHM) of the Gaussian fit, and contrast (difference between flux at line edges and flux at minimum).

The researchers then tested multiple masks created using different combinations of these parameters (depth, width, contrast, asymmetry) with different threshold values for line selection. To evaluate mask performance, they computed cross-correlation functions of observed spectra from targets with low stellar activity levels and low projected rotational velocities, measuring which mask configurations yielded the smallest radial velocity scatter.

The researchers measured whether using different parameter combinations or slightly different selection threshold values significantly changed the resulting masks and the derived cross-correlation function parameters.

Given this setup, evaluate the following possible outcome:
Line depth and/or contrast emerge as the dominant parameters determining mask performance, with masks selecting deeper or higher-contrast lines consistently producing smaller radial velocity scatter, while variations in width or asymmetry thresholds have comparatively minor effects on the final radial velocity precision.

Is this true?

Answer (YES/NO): NO